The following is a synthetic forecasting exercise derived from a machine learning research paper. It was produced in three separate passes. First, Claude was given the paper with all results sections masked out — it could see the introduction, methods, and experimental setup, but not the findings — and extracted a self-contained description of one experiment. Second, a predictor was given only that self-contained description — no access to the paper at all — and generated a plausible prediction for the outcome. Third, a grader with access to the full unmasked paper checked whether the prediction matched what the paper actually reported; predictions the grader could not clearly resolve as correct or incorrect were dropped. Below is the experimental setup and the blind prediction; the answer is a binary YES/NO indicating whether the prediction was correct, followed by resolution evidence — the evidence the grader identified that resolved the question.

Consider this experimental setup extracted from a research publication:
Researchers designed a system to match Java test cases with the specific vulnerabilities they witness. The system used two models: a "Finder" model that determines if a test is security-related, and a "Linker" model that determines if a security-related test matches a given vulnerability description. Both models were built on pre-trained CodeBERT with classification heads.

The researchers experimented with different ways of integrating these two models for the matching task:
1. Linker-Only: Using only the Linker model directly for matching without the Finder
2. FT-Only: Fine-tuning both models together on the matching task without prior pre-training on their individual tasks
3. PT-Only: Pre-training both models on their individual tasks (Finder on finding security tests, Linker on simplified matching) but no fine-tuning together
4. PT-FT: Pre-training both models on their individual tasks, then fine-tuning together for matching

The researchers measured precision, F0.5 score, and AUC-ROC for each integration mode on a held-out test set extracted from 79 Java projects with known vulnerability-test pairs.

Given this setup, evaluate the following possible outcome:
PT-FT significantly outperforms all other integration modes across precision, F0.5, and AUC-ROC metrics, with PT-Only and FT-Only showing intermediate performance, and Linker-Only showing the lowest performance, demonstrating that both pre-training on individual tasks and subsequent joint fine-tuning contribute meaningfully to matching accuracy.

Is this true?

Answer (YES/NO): NO